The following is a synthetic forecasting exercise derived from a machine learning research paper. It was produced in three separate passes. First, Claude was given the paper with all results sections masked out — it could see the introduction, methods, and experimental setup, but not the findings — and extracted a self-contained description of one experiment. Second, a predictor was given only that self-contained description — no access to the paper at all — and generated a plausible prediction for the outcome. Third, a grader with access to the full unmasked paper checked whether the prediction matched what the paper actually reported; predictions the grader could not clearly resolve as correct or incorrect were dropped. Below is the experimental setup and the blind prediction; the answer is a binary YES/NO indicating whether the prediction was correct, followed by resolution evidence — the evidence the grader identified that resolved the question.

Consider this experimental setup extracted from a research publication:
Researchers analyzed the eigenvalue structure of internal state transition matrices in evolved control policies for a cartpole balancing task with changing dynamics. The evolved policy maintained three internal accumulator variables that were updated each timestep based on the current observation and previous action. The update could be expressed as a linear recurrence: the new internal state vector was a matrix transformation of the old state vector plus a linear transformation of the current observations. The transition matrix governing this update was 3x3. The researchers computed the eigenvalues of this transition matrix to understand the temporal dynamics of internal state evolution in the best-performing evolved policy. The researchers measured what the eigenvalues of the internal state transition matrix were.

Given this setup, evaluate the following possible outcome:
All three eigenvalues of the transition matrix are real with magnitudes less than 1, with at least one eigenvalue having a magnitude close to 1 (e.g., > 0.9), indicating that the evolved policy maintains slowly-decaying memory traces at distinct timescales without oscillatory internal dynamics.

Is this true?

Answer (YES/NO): NO